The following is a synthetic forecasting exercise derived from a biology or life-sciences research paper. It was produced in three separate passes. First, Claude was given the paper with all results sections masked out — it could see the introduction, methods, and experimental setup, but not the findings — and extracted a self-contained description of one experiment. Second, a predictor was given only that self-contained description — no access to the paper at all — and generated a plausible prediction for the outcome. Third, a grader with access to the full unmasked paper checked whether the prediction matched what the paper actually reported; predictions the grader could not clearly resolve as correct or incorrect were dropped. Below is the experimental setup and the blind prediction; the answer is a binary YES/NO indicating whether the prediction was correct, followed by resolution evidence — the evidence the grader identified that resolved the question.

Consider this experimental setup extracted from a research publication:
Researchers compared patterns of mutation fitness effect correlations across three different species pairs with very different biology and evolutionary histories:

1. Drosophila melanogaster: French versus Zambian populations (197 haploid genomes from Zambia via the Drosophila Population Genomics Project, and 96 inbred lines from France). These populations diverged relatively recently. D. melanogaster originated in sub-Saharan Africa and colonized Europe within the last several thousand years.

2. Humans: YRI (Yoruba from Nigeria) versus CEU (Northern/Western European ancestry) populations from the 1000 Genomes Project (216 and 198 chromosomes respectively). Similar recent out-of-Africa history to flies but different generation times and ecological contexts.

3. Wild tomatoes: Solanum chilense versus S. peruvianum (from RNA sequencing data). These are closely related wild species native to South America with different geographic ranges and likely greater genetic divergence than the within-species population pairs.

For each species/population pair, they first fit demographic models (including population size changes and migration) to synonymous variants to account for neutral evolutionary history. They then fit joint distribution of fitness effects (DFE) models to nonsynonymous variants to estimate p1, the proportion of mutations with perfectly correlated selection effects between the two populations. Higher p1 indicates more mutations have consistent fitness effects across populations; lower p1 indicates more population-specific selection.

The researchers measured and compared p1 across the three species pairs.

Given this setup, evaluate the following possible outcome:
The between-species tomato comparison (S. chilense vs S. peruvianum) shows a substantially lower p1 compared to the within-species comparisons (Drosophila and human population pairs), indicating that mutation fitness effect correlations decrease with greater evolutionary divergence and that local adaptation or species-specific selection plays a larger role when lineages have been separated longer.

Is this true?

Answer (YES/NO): YES